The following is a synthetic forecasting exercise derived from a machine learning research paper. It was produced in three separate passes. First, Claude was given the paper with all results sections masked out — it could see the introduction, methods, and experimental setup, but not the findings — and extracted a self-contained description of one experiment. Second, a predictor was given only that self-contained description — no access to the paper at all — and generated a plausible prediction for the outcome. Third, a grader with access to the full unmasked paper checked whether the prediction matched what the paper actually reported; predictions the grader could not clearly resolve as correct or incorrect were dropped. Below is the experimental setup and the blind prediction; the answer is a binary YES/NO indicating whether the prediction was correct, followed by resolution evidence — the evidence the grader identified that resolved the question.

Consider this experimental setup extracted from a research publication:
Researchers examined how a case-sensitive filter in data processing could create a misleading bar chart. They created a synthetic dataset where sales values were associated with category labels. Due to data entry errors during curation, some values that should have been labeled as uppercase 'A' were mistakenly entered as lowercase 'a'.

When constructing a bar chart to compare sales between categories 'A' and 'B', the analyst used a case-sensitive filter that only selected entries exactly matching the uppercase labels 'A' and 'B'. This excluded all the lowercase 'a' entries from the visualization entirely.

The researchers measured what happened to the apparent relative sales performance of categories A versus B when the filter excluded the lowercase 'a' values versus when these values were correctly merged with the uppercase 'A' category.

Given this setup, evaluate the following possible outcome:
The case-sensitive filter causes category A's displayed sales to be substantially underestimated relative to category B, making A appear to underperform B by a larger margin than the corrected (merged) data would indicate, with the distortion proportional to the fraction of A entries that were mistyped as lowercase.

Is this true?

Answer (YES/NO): NO